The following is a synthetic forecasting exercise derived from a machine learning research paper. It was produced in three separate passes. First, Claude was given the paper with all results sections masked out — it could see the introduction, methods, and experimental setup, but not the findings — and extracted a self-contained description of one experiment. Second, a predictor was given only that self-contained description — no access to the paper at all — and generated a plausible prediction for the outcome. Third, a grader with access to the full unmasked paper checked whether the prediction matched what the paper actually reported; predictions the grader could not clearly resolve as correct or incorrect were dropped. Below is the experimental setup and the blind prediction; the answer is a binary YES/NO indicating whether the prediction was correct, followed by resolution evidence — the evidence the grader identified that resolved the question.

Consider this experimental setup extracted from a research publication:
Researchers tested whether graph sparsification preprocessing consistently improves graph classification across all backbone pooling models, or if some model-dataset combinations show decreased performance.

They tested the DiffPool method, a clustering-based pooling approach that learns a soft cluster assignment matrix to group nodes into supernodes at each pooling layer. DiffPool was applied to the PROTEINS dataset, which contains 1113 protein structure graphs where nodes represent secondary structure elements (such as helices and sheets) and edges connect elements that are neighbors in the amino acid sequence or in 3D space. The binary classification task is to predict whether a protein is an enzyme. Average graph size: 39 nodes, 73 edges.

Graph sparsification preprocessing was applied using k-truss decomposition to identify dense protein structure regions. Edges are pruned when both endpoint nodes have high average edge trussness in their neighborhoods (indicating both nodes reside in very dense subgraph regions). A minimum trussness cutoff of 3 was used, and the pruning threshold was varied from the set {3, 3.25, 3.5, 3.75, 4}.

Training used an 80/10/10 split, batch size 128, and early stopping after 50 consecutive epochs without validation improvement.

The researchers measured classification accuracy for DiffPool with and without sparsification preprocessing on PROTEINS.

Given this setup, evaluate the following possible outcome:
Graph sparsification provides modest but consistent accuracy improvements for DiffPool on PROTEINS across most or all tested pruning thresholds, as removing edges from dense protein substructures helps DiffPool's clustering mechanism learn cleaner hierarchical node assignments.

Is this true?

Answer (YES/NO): NO